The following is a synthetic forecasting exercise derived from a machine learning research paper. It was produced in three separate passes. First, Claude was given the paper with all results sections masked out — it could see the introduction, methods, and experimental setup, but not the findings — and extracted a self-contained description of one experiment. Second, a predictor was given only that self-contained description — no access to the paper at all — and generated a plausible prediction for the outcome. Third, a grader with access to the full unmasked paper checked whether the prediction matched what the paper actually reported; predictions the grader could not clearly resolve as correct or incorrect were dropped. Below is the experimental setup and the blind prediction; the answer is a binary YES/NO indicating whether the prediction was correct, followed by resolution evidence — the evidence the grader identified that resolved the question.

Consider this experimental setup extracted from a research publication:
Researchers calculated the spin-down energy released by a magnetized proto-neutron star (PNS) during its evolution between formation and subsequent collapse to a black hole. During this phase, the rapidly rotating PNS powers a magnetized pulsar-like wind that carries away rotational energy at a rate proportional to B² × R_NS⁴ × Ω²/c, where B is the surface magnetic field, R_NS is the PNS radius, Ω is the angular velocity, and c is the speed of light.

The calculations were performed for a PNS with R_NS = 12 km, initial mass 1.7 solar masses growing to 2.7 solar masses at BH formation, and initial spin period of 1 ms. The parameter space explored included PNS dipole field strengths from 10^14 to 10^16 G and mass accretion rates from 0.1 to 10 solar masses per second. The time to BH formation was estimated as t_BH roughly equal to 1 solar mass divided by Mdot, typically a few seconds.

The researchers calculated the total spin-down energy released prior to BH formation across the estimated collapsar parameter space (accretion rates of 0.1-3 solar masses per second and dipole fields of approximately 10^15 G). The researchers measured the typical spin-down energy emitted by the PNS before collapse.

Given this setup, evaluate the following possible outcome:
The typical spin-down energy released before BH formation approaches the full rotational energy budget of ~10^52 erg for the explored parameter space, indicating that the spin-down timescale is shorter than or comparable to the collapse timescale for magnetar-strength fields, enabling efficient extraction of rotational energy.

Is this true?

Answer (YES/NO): NO